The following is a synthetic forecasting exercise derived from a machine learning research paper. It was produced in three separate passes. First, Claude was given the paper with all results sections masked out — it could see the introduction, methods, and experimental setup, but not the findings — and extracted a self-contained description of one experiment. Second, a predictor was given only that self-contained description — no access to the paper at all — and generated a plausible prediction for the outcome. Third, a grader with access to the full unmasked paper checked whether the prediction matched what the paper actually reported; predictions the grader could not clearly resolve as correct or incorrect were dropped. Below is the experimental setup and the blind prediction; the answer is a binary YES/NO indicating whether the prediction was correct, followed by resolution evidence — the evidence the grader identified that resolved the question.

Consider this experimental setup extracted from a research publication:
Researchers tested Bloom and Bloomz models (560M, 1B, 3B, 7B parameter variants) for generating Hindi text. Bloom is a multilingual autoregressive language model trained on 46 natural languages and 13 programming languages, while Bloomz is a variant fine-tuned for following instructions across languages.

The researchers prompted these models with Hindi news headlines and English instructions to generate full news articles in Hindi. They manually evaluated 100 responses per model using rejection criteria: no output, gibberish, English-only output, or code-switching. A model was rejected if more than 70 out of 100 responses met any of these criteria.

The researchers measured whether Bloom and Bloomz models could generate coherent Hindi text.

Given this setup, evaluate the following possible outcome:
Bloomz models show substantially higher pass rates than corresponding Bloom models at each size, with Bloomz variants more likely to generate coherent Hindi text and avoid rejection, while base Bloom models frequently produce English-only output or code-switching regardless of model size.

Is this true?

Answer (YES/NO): NO